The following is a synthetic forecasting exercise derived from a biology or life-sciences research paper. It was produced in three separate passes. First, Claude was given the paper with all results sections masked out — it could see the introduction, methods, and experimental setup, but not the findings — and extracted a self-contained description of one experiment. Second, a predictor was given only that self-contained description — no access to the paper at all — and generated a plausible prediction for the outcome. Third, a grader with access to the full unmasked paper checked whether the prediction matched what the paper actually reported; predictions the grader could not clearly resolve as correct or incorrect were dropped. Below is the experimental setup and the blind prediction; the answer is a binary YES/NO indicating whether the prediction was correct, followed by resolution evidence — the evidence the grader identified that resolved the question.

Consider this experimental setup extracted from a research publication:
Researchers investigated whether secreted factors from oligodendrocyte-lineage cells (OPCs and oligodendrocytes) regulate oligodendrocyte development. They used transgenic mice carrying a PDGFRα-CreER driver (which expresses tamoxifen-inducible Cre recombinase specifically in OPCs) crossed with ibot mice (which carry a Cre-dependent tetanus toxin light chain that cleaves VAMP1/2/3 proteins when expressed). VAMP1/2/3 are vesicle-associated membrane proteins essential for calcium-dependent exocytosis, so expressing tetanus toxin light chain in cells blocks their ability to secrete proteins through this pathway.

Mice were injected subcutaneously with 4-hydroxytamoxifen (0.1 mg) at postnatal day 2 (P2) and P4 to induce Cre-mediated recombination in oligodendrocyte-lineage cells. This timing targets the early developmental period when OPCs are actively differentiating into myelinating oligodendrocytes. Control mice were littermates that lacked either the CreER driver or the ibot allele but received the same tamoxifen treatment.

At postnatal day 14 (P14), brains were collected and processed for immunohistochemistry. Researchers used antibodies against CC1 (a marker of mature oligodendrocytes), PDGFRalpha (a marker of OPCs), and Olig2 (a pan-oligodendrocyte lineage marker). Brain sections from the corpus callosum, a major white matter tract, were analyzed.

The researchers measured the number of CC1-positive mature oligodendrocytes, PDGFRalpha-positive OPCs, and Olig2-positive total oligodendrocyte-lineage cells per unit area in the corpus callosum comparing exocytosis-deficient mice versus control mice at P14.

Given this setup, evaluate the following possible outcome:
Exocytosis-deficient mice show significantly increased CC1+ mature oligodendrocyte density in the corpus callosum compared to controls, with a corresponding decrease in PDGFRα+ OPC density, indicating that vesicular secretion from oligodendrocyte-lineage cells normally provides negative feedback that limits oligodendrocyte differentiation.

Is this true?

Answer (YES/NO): NO